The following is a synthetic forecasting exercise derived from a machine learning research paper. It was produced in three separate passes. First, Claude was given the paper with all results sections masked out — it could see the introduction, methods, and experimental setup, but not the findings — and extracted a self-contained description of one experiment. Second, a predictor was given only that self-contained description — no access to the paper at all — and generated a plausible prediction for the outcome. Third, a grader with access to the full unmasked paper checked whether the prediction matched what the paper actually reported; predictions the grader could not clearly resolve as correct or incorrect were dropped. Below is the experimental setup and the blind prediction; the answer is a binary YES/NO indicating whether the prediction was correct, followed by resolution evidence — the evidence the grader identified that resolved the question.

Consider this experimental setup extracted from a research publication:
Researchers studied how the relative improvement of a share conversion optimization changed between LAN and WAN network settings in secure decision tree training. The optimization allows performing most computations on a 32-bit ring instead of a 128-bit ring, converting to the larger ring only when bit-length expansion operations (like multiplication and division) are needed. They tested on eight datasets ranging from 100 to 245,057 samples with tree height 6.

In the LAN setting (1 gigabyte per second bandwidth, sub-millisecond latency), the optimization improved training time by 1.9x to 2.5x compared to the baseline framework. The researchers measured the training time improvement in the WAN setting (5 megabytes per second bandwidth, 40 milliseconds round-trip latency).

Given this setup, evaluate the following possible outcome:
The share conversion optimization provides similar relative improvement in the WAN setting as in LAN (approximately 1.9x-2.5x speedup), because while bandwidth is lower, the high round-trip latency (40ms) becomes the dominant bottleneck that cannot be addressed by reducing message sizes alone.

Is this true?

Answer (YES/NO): NO